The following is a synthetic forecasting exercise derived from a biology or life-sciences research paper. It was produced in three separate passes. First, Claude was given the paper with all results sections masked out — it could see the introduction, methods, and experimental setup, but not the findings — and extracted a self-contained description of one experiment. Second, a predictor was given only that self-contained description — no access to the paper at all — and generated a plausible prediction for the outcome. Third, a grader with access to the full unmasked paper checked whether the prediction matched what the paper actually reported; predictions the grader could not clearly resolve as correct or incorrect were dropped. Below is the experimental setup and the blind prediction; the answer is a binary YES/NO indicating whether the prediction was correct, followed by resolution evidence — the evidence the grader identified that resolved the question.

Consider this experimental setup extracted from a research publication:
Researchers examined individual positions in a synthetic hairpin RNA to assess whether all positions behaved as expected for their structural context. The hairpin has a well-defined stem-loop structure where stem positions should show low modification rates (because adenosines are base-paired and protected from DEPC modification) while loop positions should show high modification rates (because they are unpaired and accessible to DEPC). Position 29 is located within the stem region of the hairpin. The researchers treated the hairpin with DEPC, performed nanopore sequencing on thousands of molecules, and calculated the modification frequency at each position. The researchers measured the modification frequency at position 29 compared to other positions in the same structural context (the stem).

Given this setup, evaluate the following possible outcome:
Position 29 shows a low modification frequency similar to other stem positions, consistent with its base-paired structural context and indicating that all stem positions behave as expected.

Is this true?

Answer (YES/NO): NO